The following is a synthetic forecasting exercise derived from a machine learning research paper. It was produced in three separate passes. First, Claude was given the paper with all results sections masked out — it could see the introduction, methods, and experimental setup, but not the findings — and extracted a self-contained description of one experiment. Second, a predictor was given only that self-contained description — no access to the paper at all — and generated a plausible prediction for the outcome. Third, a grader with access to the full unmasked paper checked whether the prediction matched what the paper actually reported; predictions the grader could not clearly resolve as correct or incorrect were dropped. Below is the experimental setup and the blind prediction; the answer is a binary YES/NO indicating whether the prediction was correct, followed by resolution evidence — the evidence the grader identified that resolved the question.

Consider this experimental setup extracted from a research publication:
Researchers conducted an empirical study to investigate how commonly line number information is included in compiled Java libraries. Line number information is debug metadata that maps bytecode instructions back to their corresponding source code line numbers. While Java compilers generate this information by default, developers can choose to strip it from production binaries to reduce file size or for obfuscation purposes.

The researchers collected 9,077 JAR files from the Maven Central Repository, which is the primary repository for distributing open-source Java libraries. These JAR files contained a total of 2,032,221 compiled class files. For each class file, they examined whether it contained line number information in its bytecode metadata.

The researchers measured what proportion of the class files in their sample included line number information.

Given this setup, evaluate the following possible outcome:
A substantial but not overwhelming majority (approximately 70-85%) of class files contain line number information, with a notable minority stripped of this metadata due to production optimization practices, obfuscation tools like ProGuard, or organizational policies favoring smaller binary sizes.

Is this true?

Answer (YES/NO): NO